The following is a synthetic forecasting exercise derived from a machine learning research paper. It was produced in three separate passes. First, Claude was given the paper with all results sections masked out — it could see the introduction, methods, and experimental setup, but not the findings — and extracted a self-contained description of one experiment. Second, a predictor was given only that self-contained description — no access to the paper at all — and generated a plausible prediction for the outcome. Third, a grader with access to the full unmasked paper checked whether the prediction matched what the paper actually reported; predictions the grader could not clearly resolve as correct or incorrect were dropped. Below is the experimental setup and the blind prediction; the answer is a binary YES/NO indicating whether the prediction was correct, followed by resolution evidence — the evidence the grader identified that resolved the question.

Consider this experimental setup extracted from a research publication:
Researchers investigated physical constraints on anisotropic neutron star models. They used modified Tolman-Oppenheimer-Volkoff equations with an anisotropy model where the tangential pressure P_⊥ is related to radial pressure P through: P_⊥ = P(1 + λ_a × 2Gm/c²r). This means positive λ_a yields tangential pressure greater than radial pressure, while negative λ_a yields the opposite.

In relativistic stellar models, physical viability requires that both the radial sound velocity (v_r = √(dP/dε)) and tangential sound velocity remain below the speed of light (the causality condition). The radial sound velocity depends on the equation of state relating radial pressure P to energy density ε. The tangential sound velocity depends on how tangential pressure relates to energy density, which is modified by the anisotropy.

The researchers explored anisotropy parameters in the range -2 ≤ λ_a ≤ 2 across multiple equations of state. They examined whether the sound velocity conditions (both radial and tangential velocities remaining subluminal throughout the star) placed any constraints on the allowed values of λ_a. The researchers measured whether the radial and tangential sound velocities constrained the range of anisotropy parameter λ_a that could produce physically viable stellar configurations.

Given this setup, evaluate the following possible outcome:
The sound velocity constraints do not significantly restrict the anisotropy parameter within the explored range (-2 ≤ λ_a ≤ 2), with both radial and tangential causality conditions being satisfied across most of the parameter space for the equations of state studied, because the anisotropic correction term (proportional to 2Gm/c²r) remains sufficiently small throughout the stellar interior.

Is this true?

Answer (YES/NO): NO